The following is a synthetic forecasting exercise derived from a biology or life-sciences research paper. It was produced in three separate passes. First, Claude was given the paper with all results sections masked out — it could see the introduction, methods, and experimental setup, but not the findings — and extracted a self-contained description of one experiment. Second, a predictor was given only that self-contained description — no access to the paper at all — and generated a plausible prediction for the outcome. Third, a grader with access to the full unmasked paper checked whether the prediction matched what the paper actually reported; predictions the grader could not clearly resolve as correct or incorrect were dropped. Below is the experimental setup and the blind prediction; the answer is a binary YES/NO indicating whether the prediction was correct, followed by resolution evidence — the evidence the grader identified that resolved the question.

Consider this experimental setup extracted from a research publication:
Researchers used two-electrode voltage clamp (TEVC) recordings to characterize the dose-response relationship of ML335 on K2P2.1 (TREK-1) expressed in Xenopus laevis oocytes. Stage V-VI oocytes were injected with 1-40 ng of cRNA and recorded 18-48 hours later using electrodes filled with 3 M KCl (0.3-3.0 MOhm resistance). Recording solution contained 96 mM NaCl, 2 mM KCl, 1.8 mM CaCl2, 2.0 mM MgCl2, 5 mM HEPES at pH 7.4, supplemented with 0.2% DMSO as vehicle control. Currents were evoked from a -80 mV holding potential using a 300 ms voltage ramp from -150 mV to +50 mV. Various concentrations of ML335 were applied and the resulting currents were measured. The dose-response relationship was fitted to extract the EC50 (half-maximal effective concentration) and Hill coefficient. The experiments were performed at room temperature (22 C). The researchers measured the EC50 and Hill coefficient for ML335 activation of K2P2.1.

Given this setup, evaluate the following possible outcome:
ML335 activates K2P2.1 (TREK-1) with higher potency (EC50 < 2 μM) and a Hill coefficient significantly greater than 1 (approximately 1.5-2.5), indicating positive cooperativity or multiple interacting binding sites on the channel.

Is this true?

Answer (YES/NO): NO